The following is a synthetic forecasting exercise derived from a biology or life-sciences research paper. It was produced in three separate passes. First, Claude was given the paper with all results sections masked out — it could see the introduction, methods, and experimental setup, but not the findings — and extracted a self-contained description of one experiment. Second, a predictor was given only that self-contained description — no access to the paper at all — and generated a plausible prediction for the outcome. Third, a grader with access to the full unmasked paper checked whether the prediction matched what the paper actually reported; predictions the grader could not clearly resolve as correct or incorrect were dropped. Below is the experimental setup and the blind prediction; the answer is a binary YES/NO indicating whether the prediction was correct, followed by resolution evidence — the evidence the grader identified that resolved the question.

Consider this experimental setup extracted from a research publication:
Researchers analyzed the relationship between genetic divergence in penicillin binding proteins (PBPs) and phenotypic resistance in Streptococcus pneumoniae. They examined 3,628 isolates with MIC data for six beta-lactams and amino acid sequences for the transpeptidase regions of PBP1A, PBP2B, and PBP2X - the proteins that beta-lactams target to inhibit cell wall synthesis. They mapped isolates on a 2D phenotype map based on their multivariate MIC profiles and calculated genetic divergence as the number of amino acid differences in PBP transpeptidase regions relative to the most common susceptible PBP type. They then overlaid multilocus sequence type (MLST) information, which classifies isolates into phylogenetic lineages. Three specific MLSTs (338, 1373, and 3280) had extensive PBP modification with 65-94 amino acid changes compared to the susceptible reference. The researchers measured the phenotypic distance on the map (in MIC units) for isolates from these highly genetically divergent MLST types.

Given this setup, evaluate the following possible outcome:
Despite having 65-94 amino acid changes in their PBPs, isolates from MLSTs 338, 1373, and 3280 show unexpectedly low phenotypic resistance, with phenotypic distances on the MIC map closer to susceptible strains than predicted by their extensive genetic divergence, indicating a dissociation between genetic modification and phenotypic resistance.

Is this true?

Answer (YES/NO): YES